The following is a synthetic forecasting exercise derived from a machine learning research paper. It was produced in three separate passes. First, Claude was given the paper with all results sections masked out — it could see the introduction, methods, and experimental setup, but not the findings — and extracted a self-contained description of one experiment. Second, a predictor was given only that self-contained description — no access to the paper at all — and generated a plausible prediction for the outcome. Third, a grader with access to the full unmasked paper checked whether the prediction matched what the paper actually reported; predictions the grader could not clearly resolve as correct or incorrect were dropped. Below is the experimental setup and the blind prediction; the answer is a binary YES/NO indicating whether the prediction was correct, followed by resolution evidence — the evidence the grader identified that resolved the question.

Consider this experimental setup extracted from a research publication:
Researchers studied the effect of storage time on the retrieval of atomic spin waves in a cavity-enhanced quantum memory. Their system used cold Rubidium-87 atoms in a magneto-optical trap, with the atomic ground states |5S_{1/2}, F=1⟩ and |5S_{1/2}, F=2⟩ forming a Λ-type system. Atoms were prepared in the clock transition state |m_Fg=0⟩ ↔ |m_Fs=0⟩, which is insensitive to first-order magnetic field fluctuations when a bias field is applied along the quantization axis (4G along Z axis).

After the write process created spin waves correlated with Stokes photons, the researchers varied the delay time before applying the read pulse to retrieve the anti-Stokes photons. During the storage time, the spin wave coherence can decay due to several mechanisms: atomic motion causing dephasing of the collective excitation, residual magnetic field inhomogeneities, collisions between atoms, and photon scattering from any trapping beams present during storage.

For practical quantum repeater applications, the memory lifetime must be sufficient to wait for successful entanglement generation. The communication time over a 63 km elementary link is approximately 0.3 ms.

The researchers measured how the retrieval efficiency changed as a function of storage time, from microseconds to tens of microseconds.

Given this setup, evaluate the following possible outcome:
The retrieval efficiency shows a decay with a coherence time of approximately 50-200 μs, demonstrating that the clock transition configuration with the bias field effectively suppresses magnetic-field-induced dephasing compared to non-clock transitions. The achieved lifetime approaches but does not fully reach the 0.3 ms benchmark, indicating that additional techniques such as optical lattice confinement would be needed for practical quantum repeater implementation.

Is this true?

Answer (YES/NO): NO